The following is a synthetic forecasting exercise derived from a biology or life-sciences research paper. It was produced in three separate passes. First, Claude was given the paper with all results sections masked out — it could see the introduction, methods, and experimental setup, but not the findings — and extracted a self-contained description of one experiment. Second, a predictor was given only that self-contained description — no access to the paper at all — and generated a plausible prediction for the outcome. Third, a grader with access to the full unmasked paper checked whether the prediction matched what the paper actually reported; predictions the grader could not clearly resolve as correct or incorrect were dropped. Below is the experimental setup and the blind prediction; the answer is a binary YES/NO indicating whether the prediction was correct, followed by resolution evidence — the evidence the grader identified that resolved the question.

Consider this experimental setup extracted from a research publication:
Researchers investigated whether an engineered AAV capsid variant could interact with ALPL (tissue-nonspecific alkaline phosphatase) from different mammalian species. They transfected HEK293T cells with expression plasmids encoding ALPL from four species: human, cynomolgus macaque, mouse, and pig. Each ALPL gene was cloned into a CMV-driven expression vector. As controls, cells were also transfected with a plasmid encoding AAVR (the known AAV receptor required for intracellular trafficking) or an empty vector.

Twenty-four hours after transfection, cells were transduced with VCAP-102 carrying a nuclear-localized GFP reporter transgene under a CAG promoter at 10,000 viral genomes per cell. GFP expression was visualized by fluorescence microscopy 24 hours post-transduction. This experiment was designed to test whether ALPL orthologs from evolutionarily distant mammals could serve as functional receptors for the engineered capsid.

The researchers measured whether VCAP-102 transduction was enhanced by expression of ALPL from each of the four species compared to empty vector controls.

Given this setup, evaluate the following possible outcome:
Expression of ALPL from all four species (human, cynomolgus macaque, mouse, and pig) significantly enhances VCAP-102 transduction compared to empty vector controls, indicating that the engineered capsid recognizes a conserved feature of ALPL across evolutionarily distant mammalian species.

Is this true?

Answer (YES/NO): YES